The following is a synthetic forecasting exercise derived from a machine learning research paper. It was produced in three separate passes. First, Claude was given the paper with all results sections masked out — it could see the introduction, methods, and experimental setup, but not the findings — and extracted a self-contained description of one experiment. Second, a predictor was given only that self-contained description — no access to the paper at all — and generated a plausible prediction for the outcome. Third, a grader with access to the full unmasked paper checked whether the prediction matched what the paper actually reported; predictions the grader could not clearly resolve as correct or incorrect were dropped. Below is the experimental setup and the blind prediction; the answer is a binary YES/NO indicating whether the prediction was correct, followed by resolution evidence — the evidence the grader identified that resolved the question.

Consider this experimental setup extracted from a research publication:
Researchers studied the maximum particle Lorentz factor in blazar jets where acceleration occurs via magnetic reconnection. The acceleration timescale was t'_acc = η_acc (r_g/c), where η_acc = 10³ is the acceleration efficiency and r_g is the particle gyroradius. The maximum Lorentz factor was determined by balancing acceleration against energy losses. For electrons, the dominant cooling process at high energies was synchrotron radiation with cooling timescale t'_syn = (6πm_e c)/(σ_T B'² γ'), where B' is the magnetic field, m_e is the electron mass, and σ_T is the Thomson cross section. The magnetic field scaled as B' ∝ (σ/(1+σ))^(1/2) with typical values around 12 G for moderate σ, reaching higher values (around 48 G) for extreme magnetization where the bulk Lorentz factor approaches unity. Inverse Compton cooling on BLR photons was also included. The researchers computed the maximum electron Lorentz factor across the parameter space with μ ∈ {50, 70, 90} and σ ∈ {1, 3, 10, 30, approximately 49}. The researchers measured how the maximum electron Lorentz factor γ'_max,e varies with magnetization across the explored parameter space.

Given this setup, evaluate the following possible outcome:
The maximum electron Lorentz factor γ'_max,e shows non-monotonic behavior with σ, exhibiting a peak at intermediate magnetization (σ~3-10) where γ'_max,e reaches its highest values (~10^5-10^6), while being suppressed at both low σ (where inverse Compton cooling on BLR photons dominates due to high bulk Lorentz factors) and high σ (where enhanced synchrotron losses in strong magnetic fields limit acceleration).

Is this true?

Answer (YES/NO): NO